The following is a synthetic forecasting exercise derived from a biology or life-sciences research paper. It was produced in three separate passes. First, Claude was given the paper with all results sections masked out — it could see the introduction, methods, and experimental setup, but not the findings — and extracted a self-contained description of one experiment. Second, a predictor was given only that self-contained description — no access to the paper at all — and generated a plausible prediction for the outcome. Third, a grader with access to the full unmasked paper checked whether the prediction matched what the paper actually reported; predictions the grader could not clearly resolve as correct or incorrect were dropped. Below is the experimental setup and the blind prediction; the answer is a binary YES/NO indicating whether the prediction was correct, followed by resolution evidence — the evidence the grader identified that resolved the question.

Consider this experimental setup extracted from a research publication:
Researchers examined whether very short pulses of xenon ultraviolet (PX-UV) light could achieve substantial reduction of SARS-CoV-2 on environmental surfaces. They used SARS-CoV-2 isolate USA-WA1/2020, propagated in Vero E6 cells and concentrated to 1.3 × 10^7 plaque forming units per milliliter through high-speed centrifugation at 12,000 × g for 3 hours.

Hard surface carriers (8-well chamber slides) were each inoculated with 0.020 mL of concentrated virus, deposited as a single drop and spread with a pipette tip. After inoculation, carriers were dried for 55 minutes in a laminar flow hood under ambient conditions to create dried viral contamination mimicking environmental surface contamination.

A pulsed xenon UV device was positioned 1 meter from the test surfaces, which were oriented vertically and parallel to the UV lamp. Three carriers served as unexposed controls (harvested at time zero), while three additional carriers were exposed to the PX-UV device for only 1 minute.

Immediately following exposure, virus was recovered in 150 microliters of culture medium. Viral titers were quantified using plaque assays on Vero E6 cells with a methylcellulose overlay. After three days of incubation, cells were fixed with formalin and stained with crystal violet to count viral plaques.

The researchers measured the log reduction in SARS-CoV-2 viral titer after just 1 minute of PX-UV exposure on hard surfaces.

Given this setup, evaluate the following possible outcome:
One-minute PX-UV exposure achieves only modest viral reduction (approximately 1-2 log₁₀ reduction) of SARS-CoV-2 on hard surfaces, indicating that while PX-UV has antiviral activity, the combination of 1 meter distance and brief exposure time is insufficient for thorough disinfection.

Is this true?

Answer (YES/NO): NO